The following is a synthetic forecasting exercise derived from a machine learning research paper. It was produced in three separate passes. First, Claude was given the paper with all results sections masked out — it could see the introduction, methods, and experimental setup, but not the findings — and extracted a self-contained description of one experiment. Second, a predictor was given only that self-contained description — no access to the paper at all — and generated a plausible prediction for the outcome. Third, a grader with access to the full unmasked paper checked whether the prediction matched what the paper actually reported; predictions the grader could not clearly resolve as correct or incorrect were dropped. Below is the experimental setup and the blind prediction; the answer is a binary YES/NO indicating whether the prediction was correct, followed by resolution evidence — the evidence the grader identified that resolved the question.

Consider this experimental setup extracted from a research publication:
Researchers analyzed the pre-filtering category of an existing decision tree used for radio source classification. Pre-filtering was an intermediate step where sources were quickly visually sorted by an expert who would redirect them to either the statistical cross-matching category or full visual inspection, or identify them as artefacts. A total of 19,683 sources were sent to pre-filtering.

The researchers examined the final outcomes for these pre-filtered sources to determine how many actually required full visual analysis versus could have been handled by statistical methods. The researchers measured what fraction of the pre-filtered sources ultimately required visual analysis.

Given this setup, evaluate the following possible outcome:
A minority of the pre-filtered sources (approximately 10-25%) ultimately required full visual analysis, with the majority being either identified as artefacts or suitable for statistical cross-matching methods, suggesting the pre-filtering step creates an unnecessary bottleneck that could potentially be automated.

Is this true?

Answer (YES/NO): NO